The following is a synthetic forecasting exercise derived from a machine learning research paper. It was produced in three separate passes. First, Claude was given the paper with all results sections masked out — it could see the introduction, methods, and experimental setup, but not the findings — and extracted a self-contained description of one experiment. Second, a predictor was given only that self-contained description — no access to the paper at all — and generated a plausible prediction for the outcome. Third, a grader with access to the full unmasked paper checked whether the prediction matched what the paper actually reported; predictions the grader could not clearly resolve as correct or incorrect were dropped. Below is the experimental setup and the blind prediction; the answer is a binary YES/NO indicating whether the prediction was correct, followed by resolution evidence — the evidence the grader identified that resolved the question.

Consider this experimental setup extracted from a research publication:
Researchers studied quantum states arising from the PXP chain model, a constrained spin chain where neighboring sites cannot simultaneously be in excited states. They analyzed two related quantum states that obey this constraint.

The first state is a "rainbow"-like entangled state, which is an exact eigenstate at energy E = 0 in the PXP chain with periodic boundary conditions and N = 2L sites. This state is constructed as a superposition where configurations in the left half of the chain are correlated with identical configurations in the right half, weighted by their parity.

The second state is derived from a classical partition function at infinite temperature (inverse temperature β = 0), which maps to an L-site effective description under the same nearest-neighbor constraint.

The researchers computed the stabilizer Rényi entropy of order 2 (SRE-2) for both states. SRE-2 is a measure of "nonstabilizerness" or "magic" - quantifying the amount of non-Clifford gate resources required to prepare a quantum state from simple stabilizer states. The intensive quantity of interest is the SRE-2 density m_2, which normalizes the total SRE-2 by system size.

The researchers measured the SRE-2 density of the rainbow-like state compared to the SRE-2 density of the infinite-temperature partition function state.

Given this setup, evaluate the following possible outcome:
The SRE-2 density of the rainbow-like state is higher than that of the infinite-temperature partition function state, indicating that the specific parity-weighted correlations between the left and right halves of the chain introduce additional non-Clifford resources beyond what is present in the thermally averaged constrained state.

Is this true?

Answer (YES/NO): NO